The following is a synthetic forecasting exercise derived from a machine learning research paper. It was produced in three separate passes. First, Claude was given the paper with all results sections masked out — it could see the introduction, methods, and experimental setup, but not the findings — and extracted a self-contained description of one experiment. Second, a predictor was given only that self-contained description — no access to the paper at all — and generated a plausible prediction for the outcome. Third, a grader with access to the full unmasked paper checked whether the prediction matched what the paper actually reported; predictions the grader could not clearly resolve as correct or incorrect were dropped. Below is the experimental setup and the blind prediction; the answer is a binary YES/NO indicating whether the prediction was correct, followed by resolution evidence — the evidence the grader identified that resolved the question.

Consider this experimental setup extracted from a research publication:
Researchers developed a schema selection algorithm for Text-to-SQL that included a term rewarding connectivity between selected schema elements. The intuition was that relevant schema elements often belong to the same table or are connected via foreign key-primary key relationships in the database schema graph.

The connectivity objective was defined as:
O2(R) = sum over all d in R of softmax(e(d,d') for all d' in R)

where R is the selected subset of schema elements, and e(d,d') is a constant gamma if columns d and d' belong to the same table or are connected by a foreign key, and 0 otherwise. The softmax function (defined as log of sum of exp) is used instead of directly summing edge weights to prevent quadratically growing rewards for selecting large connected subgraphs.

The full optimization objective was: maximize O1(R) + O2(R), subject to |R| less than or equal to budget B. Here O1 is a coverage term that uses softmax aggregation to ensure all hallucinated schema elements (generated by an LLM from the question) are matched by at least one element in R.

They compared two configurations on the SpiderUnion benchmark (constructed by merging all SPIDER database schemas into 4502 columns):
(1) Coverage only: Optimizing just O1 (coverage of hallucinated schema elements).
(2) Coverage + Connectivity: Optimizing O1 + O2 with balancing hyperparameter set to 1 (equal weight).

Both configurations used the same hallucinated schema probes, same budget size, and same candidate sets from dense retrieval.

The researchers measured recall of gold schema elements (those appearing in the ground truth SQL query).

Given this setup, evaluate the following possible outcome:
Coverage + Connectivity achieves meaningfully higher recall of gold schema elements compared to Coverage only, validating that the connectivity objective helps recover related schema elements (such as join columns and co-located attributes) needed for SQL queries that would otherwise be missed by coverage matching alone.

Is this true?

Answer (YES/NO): NO